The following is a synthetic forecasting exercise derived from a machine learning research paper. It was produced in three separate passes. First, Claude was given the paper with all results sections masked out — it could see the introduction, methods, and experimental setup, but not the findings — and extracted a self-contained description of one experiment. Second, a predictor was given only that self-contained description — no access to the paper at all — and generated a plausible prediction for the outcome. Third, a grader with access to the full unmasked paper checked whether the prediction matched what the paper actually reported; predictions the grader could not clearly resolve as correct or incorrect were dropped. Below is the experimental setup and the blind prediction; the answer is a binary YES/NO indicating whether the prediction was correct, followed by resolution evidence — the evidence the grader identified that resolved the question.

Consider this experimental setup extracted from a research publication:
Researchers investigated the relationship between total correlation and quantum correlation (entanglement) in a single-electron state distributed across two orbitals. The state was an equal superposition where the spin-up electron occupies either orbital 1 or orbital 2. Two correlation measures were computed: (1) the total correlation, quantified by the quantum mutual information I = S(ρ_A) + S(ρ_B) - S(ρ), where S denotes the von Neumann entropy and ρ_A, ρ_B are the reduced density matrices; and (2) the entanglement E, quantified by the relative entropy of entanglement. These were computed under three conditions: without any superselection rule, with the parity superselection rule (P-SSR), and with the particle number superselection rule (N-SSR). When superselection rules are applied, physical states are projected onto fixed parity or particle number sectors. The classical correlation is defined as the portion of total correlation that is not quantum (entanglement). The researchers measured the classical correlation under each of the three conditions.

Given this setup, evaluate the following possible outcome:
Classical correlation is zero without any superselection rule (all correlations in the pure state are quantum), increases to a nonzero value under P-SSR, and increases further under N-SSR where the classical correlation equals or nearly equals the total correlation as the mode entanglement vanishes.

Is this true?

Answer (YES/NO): NO